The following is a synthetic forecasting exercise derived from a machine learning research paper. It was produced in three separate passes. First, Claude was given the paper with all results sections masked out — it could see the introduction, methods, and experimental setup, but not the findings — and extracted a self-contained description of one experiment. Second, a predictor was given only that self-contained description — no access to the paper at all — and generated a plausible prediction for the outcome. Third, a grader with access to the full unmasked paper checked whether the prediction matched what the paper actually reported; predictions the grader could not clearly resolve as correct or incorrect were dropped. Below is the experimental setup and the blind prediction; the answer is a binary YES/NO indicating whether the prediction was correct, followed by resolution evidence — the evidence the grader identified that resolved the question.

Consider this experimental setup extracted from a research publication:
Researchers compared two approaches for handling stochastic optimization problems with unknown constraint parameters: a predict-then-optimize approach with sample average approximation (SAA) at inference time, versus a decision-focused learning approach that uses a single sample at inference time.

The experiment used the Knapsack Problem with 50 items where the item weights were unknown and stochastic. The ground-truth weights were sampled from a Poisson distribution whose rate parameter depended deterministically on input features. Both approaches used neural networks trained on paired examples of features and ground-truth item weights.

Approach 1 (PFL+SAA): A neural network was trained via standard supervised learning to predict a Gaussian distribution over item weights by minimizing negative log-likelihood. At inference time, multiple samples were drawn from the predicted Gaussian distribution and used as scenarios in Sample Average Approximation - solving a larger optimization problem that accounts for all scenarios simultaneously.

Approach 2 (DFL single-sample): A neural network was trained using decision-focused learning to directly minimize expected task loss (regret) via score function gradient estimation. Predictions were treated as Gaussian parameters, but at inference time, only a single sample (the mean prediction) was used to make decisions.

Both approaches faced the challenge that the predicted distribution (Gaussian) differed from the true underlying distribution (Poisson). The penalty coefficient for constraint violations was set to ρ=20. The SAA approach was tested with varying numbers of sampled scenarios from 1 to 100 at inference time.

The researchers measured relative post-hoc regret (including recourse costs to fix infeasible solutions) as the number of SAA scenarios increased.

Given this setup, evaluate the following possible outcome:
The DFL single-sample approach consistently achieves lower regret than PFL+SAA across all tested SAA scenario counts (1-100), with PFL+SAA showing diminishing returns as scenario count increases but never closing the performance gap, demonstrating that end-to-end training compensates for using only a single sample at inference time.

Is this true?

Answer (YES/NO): YES